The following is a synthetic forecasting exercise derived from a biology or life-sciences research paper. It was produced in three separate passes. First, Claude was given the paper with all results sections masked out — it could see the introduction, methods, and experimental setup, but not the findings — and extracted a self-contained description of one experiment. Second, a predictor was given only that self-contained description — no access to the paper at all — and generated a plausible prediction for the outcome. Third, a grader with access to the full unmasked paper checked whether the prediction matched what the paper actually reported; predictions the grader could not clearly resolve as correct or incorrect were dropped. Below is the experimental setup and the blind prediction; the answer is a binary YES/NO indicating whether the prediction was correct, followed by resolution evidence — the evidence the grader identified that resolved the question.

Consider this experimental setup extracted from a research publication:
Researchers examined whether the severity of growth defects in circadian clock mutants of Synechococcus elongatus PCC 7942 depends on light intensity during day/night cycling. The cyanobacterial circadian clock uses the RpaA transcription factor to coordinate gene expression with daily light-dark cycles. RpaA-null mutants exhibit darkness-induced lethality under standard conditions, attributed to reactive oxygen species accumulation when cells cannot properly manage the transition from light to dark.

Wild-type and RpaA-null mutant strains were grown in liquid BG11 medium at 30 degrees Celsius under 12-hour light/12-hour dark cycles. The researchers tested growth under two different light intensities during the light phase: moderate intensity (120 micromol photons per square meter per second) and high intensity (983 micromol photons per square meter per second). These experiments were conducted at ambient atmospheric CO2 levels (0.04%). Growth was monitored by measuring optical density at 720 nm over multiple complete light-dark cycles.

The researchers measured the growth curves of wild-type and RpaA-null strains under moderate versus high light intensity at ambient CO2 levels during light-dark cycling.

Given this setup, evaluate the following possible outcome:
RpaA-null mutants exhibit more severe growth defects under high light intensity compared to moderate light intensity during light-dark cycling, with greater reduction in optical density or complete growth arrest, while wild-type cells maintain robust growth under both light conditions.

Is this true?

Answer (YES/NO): NO